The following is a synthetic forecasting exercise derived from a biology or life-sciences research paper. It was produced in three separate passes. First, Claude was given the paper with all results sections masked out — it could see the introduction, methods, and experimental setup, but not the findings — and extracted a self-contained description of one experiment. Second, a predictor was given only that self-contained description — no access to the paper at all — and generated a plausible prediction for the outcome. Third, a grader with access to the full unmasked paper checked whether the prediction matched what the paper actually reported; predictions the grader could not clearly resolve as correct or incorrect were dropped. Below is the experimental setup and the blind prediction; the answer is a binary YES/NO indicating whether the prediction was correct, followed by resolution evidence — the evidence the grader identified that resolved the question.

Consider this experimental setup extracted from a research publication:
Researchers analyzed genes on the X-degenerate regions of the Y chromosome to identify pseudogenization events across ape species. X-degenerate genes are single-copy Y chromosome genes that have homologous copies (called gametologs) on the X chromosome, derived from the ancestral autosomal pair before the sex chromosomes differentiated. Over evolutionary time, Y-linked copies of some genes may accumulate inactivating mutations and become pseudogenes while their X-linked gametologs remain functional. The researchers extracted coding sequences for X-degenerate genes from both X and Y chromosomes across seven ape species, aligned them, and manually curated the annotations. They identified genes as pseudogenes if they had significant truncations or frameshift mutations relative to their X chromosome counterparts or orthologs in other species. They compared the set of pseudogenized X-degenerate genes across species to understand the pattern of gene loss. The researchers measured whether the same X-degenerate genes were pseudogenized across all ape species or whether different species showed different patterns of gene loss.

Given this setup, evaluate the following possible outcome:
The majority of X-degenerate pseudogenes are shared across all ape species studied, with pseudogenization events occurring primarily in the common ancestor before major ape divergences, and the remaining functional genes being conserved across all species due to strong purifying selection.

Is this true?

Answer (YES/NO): NO